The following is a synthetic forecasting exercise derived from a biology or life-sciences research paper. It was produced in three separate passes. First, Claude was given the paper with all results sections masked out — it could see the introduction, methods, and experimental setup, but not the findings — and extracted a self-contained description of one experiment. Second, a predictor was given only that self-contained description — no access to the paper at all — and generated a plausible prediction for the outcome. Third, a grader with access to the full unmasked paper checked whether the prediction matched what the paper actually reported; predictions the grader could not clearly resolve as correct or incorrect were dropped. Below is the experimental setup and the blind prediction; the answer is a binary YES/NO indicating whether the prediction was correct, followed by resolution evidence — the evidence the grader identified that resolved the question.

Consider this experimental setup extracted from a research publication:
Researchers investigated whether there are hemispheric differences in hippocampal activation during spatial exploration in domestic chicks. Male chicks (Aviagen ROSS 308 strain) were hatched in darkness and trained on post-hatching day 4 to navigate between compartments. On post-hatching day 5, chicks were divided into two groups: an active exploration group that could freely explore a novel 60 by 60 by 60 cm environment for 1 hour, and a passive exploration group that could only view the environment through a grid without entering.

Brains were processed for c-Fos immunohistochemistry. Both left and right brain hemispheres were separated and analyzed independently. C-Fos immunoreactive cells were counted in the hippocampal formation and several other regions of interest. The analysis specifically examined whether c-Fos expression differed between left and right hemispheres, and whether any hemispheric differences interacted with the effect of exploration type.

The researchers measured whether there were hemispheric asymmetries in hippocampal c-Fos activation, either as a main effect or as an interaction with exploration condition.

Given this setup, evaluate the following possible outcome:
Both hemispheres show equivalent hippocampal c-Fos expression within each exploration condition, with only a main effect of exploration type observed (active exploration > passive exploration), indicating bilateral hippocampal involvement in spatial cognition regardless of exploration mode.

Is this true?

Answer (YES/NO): NO